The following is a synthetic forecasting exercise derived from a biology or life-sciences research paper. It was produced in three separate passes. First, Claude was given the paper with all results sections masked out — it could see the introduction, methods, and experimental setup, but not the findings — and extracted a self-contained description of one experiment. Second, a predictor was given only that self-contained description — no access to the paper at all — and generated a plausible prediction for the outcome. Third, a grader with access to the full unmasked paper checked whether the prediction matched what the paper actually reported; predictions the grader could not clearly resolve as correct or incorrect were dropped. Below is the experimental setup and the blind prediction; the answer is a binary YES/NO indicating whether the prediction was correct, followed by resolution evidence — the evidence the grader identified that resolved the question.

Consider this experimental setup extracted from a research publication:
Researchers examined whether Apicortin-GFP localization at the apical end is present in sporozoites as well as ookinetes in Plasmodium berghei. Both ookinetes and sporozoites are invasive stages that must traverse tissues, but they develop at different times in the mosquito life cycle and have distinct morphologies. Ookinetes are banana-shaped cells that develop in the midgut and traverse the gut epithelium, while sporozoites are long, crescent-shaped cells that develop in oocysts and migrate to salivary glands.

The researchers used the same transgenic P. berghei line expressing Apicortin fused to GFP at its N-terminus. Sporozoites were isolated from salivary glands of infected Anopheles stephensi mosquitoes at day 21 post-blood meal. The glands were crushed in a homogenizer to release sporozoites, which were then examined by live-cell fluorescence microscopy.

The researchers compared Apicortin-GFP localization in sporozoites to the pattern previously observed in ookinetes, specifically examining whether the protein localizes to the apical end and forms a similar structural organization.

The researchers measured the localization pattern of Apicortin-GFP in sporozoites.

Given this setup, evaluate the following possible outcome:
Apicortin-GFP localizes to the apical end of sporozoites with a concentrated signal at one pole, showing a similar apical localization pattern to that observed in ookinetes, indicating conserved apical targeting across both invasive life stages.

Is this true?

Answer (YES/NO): YES